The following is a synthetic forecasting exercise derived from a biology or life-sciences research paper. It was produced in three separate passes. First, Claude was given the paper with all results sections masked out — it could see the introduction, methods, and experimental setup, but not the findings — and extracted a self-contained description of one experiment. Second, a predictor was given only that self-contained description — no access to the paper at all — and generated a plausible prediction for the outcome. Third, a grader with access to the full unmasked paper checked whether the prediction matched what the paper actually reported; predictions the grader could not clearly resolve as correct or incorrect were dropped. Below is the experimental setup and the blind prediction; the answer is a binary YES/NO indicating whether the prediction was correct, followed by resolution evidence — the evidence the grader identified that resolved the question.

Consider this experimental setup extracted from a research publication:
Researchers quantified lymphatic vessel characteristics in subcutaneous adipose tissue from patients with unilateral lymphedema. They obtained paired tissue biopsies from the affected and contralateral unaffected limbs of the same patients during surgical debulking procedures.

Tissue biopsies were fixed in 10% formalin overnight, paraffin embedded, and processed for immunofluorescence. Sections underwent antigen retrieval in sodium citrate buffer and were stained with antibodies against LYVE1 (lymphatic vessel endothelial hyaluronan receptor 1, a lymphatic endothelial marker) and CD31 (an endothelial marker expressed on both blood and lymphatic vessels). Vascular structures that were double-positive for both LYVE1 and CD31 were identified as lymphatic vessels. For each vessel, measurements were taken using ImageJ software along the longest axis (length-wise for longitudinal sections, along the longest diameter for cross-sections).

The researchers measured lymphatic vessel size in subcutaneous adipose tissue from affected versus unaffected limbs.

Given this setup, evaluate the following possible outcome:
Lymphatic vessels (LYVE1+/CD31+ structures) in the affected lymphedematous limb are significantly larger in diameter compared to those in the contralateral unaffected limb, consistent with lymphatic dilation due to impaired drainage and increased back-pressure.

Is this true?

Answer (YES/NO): NO